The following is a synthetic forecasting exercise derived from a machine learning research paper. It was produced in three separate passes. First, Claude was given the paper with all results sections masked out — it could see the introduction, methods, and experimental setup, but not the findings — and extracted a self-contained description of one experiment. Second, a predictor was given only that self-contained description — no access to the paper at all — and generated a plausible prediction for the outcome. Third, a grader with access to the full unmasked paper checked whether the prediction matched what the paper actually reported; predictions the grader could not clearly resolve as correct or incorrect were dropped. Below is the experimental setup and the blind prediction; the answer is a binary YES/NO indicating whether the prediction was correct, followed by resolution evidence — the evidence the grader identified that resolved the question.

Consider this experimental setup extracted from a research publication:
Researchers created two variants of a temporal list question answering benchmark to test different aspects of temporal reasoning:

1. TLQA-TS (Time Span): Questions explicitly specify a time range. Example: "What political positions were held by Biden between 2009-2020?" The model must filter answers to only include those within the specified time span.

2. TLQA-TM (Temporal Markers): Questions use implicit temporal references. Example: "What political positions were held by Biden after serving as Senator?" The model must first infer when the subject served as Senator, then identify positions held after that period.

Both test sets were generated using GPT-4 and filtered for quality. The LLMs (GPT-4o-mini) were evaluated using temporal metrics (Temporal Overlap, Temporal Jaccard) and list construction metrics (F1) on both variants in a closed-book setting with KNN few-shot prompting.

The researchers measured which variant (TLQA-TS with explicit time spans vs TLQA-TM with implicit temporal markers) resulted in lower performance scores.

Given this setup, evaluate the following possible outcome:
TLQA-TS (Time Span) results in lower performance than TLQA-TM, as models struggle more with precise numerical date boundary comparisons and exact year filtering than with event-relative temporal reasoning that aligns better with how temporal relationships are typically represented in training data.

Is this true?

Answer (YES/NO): NO